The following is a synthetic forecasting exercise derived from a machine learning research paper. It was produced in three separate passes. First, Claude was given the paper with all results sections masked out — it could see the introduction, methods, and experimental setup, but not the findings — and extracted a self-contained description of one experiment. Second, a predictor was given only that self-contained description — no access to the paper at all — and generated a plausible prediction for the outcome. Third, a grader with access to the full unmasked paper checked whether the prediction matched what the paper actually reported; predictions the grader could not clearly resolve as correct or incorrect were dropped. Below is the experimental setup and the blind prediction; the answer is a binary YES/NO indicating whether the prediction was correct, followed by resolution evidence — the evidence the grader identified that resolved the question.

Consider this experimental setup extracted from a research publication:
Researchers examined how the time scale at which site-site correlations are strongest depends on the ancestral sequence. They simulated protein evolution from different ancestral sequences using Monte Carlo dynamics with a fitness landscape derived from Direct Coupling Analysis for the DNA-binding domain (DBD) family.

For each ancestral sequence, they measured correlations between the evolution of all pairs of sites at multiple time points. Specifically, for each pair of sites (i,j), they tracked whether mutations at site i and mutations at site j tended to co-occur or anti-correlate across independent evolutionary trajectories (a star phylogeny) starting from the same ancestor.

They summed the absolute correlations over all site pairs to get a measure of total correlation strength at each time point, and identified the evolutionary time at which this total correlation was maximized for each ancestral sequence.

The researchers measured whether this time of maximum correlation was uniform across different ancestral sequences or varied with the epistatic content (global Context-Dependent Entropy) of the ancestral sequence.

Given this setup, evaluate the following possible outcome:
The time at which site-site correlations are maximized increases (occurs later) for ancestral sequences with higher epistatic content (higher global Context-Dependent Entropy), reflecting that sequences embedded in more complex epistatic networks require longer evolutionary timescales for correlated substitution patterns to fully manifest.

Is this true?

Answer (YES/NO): NO